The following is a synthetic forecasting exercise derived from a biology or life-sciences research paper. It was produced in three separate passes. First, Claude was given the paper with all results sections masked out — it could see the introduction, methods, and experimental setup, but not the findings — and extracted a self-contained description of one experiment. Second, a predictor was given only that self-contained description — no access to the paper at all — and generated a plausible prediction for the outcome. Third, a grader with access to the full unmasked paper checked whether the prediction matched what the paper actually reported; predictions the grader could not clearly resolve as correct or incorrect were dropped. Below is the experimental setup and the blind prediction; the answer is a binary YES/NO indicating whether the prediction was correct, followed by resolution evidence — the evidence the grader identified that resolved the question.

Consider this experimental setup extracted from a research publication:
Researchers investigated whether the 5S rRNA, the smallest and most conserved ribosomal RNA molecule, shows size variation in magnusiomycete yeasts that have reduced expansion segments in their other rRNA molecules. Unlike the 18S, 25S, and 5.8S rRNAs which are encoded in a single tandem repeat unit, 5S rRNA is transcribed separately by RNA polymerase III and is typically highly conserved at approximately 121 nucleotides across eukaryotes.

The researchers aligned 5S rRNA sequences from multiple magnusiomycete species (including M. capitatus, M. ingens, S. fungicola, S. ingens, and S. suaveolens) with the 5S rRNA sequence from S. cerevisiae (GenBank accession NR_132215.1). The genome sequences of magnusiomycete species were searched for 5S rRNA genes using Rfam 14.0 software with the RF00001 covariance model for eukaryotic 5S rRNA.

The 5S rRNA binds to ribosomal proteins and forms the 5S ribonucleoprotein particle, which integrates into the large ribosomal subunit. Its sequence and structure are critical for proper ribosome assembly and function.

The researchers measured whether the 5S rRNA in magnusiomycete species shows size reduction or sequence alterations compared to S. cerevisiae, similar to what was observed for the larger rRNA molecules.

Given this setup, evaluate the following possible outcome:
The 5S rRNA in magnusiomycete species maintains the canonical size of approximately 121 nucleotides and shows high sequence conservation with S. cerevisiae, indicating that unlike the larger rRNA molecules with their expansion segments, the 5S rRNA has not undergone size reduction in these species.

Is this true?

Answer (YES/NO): YES